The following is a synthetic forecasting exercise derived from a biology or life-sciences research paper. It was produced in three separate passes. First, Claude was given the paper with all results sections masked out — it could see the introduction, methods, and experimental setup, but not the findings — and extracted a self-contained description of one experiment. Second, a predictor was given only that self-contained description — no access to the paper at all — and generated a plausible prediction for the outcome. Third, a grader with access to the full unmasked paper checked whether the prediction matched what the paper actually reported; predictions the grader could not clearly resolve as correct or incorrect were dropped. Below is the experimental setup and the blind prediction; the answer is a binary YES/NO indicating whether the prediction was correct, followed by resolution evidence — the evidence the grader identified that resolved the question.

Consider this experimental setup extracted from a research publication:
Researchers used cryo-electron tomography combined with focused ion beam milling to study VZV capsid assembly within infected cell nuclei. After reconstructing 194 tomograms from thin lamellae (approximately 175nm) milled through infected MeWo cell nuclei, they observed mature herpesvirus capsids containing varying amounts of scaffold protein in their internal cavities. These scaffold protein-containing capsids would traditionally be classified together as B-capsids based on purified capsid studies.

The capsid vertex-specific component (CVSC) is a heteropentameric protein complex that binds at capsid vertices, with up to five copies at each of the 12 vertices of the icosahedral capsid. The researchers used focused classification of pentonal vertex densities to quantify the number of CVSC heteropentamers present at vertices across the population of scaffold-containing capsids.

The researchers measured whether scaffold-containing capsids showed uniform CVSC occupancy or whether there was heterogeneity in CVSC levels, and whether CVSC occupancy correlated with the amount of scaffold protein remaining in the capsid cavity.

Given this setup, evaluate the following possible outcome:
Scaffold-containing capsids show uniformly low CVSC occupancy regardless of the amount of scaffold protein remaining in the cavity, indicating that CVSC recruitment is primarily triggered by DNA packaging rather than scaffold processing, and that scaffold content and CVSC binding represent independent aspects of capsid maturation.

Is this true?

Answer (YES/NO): NO